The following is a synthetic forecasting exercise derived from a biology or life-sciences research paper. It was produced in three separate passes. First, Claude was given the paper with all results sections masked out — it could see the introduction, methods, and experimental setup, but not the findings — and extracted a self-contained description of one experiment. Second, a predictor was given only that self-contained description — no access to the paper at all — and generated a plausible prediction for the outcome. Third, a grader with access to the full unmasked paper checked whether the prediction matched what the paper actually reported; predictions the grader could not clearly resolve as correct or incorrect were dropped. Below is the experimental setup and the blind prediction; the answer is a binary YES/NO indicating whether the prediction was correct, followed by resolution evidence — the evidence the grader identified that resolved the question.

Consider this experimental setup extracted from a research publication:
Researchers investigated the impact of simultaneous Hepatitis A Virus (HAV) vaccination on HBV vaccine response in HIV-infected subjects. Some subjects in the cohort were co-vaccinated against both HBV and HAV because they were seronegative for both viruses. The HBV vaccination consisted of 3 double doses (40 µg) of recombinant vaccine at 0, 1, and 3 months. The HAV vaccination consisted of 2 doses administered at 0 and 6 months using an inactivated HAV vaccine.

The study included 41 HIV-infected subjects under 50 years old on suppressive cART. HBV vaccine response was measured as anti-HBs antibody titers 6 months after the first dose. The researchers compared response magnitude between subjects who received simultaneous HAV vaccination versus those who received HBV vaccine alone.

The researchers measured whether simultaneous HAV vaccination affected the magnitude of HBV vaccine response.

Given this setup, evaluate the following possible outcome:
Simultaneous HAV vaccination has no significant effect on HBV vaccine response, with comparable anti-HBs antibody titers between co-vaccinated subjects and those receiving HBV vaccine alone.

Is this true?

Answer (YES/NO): NO